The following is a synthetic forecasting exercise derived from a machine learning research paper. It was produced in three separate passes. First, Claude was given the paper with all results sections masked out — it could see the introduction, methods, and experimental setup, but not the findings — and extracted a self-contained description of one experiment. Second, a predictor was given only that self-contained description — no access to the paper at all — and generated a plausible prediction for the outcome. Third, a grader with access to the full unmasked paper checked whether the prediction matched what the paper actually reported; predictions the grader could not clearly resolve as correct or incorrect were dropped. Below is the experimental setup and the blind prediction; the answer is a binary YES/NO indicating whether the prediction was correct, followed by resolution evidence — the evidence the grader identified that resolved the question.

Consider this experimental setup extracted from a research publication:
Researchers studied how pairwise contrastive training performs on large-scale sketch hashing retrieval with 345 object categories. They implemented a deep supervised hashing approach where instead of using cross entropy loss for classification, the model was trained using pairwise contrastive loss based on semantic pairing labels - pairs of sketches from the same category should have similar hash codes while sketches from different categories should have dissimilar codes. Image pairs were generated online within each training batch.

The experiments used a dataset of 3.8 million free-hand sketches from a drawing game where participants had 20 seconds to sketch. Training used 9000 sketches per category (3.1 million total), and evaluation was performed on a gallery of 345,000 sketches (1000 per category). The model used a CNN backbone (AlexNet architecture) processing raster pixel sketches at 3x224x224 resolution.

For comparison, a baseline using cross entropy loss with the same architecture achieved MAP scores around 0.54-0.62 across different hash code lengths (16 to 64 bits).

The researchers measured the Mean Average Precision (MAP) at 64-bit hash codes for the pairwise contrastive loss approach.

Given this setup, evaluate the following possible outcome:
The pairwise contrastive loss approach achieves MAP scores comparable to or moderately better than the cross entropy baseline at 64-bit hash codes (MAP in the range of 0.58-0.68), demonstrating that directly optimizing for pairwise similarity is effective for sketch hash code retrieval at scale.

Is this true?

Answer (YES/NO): NO